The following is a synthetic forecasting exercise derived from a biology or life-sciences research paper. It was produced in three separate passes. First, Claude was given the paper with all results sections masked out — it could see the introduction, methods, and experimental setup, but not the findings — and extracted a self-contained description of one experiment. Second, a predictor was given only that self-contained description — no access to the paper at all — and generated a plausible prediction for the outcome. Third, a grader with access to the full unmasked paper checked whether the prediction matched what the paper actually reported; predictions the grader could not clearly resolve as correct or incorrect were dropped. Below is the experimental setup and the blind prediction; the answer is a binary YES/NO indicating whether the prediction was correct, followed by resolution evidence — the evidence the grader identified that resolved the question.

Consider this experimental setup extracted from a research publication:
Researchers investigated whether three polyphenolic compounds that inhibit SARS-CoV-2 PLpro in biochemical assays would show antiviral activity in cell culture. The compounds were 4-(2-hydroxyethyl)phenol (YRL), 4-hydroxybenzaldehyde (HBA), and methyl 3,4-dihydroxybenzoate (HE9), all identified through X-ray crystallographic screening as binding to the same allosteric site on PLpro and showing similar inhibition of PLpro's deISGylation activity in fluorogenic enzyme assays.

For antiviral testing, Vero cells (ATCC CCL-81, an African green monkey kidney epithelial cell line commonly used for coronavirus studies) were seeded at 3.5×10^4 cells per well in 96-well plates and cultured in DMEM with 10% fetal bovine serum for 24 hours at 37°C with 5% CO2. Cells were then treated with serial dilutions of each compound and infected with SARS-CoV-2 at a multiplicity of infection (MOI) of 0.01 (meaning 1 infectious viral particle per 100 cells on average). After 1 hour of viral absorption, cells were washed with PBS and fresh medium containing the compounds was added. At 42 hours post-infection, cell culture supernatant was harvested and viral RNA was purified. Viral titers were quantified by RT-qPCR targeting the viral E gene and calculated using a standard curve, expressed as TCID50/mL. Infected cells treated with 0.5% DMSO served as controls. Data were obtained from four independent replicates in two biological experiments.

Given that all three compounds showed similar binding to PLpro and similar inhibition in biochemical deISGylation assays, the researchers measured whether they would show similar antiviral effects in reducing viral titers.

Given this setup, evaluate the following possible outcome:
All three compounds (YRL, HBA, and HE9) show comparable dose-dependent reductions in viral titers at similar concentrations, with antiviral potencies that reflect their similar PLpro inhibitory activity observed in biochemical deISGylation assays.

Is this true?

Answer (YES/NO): NO